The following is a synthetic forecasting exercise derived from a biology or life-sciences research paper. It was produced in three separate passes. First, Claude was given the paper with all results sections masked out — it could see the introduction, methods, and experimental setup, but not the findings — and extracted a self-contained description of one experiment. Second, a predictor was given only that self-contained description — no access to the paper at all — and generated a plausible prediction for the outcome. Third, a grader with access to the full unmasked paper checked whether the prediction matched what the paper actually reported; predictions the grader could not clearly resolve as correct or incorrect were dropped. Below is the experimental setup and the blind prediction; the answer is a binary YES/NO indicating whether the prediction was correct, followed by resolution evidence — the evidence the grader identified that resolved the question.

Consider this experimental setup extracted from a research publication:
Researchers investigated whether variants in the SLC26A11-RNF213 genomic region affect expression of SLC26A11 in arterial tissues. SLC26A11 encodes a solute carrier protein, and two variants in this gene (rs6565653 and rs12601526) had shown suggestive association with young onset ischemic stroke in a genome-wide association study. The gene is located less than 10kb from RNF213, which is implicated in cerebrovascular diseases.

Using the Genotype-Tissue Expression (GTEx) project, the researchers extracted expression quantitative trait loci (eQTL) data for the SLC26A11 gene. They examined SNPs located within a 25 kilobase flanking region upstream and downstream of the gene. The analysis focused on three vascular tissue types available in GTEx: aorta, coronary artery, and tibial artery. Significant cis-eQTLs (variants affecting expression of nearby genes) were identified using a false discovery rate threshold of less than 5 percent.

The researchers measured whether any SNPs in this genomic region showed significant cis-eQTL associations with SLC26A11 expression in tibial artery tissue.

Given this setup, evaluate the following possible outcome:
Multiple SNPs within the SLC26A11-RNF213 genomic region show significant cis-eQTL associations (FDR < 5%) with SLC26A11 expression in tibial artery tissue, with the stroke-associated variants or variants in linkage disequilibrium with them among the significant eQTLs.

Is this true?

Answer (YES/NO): YES